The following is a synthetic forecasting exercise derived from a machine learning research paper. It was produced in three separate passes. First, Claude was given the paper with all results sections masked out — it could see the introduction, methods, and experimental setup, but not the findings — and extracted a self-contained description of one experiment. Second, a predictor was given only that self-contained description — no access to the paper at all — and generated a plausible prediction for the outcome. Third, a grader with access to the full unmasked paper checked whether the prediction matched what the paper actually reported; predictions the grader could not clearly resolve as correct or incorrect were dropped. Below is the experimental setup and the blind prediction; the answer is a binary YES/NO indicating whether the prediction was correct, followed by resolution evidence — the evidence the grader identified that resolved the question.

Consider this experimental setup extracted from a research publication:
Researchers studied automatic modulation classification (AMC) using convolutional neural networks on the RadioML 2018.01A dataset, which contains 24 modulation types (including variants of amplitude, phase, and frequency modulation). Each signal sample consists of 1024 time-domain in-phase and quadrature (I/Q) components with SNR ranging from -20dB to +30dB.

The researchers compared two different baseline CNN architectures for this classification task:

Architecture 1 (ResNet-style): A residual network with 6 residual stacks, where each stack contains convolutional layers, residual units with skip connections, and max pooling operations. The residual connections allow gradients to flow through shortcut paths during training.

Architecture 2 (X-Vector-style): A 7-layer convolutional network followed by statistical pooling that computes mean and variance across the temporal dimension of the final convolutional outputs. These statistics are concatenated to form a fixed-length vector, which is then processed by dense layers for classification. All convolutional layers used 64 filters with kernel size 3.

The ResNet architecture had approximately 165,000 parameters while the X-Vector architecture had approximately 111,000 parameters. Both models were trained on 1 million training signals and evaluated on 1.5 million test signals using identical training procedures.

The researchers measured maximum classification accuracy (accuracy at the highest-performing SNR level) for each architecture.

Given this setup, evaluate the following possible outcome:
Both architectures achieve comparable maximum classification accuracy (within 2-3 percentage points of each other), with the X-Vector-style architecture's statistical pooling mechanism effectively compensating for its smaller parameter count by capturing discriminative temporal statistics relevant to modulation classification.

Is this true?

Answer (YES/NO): NO